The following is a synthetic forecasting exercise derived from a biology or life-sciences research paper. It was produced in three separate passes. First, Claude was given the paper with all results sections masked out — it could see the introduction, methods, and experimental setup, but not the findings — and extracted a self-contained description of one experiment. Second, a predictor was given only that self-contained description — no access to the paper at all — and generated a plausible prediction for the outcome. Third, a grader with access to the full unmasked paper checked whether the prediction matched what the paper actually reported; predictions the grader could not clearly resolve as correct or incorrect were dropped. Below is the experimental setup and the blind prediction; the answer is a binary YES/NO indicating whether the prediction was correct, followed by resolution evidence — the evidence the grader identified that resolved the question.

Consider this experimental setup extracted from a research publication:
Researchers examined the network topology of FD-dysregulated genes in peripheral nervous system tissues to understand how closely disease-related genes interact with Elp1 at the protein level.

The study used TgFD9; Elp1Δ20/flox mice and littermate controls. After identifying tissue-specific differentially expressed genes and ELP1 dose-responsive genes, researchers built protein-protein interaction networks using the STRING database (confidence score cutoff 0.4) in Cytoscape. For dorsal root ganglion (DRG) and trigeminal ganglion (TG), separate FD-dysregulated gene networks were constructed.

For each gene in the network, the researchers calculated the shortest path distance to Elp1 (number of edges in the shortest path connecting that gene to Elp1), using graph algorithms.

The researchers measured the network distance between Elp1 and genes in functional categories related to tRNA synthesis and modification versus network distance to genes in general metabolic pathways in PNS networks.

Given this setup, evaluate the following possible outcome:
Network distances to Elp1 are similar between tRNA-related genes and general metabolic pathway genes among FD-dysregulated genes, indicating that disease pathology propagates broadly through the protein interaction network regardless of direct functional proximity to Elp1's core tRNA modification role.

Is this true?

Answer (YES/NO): NO